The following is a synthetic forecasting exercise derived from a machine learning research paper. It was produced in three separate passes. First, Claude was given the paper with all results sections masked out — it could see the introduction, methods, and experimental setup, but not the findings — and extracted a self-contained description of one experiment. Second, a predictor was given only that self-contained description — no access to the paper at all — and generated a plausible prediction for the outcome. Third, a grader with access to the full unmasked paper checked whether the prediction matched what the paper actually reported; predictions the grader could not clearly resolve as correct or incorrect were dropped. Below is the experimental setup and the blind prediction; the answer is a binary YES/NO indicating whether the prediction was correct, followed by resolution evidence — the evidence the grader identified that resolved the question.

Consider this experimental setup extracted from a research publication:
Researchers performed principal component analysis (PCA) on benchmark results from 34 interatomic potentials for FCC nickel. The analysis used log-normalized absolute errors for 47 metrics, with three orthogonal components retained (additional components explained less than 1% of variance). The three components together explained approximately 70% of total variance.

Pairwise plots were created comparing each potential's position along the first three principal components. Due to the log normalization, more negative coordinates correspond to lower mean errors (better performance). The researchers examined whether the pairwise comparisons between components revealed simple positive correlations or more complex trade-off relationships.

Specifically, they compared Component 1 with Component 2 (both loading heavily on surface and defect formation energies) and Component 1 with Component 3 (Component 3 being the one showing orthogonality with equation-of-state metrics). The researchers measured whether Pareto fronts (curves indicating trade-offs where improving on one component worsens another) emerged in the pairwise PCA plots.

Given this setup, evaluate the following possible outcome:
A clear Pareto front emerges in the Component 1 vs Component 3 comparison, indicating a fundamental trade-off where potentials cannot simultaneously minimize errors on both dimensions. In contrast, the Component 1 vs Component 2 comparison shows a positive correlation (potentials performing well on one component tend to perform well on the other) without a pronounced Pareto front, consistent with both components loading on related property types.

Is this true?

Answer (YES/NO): YES